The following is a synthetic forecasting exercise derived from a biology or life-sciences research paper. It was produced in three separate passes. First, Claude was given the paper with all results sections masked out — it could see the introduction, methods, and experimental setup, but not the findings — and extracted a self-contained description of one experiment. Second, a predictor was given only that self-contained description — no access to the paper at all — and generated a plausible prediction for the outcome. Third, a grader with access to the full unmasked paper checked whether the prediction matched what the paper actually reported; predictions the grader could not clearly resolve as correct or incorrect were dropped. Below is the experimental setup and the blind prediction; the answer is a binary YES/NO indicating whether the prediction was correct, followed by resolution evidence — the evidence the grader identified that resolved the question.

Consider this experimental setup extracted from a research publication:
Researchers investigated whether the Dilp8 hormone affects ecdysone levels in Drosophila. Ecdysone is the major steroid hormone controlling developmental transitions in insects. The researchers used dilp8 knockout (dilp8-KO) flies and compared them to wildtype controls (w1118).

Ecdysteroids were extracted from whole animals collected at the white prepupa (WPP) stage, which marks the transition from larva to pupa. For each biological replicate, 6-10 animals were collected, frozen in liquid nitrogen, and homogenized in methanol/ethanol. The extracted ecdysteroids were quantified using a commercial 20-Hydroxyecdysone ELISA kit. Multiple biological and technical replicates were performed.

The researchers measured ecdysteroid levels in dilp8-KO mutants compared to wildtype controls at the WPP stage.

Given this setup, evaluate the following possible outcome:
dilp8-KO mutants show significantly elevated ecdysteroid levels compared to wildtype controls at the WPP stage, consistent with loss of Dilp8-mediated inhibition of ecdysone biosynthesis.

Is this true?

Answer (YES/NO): YES